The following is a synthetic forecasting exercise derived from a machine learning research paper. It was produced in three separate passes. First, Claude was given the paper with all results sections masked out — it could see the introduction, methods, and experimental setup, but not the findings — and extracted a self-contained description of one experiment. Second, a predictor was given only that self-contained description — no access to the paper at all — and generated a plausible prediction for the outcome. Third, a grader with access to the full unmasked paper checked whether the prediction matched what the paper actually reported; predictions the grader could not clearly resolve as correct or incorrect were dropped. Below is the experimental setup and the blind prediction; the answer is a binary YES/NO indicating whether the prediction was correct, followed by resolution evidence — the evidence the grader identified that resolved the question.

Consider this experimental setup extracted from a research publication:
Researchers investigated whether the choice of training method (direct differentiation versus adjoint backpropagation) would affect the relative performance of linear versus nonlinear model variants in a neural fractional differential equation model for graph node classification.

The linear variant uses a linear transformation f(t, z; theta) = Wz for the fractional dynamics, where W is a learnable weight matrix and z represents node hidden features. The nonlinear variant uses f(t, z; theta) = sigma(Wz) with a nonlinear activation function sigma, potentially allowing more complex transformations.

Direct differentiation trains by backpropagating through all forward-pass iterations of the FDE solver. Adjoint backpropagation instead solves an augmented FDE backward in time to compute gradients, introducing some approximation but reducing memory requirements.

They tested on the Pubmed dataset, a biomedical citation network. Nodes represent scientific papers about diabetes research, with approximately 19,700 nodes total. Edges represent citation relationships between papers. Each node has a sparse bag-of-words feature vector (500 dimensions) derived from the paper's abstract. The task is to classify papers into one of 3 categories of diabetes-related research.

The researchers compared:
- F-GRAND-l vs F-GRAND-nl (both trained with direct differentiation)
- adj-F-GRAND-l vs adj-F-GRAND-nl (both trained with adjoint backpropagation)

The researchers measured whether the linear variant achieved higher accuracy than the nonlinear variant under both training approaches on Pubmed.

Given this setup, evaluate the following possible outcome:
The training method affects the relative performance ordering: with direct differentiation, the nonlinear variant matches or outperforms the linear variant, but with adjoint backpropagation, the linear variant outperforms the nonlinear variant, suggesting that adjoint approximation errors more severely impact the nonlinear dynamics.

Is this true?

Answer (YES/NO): NO